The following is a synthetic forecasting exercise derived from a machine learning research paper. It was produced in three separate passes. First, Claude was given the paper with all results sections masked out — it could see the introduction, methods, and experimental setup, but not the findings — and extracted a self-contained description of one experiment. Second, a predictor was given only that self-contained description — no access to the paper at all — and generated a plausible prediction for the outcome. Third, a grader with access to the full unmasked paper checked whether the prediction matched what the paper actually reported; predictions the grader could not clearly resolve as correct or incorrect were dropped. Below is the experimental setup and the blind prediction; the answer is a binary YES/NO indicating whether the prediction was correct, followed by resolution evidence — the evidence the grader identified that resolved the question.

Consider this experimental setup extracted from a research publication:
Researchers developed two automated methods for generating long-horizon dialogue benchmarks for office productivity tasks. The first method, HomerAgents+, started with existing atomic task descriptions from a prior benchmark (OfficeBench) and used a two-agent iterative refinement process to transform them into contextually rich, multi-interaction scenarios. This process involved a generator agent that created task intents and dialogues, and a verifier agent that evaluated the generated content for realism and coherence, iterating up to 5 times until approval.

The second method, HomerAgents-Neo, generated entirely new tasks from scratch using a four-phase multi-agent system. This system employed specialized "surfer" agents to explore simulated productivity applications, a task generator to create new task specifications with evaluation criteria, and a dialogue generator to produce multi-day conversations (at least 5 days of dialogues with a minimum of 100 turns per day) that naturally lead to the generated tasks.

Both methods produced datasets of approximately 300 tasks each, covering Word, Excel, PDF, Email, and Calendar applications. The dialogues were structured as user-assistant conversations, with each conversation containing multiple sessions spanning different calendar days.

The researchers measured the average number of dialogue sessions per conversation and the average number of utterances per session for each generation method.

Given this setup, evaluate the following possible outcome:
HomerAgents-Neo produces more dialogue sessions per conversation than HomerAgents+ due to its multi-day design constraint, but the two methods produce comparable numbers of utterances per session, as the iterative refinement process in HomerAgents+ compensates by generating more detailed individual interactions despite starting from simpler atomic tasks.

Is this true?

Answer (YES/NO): NO